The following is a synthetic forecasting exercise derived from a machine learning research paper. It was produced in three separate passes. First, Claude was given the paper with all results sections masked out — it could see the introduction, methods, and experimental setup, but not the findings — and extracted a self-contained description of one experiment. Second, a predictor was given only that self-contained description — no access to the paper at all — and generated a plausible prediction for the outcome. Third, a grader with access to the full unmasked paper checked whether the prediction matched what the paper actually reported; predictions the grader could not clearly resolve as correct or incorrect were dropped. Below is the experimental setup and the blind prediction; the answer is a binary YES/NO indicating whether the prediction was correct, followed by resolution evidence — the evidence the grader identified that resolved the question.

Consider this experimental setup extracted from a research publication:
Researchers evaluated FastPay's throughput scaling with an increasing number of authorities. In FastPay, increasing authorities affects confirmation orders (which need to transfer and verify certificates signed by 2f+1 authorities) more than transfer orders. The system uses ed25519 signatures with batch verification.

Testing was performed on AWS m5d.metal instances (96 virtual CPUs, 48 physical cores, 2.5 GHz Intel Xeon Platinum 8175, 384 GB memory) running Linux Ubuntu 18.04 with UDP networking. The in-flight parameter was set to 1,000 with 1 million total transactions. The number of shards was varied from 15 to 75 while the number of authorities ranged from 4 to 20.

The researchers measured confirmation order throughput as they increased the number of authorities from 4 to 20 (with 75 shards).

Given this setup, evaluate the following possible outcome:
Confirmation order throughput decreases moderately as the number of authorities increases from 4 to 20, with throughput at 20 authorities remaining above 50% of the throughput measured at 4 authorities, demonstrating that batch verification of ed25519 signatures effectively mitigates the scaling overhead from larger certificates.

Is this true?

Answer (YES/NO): NO